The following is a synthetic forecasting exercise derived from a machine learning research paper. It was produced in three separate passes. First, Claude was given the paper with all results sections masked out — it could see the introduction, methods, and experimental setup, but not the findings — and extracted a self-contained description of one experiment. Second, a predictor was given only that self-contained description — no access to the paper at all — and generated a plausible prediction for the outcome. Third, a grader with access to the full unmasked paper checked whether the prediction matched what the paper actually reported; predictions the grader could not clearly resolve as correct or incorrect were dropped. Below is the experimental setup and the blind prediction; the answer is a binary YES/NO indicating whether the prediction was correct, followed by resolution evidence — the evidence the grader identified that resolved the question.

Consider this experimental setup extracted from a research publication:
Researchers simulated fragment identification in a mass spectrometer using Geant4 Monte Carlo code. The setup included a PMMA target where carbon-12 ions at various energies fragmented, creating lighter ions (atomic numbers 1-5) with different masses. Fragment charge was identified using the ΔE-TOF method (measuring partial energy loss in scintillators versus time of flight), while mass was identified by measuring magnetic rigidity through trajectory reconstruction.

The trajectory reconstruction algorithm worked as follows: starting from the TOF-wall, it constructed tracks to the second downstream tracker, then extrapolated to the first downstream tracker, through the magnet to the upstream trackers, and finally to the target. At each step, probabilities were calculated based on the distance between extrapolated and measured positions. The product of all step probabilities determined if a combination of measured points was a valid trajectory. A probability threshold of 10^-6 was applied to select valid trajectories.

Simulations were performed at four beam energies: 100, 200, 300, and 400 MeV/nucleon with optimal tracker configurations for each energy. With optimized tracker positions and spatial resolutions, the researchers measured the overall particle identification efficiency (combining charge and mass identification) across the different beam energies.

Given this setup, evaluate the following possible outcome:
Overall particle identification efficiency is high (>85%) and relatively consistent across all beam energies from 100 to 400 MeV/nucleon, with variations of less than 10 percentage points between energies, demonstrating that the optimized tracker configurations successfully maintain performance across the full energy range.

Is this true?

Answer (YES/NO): YES